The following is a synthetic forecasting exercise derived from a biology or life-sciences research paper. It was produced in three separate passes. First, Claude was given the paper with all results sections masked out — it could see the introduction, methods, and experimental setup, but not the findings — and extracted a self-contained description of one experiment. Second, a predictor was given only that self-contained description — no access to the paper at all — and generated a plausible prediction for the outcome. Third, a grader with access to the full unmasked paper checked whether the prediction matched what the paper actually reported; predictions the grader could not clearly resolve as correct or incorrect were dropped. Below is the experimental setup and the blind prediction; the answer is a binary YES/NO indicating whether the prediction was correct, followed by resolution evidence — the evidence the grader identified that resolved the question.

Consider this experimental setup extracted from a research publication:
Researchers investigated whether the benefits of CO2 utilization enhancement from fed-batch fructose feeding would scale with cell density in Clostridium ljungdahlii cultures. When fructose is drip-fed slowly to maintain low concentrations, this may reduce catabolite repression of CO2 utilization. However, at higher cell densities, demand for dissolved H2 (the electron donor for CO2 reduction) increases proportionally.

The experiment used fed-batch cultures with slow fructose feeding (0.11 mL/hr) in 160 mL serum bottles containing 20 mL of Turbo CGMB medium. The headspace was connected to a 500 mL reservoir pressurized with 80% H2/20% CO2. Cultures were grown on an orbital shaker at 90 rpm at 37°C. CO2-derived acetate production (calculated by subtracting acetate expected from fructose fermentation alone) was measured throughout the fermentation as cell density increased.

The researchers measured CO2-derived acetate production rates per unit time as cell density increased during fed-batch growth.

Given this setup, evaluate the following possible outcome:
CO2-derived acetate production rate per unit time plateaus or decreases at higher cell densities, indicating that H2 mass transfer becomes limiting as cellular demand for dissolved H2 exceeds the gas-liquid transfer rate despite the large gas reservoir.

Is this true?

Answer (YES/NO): NO